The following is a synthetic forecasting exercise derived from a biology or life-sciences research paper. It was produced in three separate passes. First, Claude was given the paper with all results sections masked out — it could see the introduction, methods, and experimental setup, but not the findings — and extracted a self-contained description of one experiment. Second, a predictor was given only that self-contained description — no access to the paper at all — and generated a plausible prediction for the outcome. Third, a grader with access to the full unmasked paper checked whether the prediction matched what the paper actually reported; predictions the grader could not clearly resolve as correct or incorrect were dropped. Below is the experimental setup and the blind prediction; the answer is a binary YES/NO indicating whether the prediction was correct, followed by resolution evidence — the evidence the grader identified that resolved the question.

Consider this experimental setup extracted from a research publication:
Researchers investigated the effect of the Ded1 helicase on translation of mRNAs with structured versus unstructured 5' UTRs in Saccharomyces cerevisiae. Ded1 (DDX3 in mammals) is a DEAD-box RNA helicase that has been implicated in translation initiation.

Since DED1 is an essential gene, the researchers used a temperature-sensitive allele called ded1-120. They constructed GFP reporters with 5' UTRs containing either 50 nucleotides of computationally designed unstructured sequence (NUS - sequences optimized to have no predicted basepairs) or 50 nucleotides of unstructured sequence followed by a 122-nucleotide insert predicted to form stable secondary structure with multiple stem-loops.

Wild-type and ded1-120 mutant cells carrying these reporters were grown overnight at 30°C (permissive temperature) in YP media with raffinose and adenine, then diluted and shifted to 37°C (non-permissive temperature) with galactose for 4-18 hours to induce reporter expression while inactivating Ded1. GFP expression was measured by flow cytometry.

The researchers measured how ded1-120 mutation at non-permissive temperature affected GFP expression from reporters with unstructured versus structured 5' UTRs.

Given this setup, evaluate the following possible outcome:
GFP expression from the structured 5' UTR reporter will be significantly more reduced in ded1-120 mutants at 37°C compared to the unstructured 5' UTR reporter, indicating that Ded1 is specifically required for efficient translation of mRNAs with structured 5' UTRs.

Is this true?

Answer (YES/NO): YES